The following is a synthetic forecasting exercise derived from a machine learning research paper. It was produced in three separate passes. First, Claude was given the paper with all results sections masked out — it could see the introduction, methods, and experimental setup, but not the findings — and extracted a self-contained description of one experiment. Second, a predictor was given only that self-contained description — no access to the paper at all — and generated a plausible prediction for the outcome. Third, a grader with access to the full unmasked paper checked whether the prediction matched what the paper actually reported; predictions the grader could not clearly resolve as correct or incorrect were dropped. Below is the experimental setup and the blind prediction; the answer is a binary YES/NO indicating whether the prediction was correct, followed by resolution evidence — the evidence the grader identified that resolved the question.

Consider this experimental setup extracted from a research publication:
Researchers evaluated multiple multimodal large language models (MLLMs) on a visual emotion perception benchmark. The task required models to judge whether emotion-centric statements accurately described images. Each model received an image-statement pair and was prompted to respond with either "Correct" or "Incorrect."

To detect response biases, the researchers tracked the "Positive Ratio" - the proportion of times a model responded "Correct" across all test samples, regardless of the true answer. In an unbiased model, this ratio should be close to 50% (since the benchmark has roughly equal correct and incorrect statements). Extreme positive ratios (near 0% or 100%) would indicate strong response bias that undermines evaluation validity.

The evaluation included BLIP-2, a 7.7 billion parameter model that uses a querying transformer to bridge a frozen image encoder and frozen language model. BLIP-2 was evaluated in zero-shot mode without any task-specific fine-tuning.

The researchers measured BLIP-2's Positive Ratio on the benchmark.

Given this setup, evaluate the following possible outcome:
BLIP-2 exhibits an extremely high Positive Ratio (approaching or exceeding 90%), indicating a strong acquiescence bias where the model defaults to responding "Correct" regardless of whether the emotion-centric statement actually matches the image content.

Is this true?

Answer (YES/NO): YES